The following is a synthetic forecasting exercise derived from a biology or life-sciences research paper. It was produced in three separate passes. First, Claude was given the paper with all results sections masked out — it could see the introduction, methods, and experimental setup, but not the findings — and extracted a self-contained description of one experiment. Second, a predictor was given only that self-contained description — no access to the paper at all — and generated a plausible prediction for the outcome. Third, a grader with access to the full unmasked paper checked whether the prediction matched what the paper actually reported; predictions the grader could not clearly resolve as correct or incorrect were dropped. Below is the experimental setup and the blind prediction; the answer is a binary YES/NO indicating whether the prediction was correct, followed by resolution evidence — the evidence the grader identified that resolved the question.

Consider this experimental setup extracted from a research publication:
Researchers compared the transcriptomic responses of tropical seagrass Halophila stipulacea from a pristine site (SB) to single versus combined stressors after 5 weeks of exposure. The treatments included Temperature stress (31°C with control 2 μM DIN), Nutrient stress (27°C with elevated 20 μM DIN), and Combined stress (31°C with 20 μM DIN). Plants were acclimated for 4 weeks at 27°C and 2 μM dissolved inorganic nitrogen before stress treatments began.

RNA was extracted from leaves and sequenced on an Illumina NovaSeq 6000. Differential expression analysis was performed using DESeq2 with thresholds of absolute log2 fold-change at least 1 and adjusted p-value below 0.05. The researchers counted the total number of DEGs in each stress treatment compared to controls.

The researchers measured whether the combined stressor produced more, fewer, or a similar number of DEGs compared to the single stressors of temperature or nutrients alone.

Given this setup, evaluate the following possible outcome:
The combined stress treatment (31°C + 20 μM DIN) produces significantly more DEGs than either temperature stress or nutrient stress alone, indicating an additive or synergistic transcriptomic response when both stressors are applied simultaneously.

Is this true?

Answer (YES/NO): YES